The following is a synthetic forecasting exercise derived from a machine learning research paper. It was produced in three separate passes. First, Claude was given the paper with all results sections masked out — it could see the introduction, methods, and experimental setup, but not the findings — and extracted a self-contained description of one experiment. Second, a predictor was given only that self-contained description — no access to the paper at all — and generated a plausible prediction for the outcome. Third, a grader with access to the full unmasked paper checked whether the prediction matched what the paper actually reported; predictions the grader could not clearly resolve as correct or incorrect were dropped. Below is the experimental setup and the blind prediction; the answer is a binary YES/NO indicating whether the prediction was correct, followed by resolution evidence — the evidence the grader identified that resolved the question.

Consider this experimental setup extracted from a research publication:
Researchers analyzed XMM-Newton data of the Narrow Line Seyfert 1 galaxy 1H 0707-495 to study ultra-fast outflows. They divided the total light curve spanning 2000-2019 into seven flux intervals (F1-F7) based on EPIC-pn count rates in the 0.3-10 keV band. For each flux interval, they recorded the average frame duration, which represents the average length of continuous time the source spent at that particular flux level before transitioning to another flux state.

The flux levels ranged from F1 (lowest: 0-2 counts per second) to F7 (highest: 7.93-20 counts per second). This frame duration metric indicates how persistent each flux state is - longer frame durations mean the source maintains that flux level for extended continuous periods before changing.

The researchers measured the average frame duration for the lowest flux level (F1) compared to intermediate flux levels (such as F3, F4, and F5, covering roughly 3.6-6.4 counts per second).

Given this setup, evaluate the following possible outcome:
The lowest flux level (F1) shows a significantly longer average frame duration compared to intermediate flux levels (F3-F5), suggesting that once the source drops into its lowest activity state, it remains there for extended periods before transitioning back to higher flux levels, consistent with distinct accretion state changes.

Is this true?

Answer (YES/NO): YES